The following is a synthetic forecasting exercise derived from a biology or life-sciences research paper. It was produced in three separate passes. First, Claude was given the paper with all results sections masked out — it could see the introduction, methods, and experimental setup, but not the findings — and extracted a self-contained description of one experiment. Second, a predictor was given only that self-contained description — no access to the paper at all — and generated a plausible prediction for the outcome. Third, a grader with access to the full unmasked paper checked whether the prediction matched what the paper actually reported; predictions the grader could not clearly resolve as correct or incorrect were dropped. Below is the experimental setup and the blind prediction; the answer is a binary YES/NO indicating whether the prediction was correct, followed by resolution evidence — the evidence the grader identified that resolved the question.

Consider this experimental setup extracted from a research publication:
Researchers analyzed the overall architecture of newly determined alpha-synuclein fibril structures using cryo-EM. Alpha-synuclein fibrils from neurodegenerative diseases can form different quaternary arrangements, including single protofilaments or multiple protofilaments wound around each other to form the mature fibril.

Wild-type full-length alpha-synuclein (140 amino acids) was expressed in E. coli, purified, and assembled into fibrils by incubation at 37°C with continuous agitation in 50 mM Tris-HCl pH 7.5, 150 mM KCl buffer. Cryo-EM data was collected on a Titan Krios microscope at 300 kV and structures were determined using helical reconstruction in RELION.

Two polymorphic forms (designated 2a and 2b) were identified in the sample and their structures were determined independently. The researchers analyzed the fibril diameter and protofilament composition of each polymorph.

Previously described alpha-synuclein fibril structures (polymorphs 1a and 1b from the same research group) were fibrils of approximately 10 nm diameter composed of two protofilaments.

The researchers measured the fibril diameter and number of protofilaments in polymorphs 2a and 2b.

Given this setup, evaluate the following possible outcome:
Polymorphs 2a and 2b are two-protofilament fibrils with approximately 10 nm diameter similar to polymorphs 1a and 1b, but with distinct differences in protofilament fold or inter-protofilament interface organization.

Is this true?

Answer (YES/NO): YES